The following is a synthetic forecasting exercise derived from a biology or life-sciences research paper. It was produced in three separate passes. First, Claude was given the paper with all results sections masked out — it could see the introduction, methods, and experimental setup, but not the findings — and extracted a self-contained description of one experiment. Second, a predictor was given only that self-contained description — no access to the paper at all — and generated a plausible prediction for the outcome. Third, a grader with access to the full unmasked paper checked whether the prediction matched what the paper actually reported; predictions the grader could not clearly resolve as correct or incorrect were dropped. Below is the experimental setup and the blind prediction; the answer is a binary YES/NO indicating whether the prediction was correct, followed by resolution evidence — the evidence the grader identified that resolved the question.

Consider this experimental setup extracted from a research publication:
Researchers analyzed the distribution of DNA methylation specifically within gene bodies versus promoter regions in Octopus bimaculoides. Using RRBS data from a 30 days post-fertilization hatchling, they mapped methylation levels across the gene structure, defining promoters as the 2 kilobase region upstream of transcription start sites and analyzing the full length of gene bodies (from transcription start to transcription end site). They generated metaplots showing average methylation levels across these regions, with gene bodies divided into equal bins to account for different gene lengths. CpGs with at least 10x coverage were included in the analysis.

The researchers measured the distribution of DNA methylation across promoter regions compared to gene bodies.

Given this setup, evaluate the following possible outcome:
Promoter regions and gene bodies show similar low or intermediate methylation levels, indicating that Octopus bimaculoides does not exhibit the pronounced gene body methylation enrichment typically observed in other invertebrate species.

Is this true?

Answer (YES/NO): NO